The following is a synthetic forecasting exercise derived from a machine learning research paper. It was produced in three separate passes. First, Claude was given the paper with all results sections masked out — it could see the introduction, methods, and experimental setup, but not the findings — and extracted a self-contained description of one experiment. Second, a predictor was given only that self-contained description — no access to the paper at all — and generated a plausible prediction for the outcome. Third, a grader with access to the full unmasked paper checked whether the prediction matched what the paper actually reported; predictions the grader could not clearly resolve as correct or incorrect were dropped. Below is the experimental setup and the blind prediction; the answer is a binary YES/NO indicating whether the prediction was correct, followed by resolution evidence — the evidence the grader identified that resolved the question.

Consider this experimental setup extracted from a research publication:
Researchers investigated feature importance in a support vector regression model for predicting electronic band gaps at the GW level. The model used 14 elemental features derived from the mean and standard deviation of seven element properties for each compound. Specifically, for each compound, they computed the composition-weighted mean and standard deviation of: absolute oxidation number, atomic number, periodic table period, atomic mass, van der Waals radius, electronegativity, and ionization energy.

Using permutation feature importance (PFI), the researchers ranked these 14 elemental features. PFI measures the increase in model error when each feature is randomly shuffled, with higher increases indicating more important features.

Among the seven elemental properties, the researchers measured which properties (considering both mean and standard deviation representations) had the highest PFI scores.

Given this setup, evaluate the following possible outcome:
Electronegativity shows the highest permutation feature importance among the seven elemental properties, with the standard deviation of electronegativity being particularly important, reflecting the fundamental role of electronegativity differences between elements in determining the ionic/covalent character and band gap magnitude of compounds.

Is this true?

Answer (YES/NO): NO